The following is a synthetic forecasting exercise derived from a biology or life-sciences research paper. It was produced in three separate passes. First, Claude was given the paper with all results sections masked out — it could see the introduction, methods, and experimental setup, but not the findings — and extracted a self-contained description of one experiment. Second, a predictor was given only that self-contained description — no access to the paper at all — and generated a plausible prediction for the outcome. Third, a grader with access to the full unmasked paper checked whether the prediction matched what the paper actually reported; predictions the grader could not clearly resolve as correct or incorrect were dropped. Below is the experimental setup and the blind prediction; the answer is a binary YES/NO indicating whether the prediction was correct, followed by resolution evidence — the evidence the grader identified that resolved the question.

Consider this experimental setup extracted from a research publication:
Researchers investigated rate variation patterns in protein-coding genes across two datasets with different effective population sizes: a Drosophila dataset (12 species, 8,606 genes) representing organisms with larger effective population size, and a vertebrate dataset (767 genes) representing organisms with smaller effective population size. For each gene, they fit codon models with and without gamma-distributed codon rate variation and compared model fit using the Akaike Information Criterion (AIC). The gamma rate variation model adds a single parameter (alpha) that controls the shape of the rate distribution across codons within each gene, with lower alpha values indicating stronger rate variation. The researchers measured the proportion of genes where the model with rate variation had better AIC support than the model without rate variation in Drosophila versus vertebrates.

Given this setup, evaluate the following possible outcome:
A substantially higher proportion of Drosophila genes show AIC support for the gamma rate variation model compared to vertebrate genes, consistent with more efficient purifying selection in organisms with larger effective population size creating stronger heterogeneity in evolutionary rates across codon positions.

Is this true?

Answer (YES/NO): NO